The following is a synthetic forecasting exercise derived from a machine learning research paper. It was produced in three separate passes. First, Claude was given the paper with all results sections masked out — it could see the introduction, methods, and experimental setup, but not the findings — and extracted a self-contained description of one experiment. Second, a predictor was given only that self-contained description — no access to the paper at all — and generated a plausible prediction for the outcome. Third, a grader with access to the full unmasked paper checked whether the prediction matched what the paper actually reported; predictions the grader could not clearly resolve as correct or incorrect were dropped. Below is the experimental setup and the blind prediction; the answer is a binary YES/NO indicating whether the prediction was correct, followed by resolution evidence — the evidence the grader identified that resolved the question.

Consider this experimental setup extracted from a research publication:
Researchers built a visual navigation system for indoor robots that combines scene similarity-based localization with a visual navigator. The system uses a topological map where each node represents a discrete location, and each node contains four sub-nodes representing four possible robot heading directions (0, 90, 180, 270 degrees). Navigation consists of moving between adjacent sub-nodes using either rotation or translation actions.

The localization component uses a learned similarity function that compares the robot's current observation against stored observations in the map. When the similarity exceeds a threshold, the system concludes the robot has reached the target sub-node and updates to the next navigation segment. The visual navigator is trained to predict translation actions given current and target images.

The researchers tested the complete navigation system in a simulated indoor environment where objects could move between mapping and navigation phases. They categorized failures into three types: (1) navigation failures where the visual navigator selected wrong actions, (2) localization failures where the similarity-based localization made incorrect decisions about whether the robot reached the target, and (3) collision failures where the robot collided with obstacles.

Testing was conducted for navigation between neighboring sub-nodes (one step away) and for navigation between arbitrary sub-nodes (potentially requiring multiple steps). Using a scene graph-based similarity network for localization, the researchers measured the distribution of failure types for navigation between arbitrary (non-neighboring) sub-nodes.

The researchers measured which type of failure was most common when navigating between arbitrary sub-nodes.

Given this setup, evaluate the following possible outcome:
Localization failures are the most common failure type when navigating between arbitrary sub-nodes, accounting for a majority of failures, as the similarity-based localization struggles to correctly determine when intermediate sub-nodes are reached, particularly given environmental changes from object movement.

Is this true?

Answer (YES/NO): YES